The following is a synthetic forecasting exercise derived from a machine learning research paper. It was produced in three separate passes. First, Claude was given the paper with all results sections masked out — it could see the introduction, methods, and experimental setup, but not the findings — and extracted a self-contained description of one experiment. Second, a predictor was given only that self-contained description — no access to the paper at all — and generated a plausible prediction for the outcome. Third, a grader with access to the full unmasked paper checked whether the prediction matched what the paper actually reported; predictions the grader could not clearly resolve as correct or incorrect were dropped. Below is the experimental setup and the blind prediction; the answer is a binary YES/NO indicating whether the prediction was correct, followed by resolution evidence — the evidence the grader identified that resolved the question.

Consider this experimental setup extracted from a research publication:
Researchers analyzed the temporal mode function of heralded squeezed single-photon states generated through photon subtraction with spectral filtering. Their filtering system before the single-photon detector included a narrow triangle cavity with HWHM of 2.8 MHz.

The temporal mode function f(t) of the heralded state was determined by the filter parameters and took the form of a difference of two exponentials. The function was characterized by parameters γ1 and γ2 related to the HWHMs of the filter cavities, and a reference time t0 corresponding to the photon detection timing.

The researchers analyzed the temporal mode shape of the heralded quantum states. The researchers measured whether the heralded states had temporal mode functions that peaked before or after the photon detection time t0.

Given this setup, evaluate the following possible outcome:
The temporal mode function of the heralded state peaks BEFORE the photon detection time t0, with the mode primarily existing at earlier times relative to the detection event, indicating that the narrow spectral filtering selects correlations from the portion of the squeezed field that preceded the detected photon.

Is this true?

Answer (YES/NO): YES